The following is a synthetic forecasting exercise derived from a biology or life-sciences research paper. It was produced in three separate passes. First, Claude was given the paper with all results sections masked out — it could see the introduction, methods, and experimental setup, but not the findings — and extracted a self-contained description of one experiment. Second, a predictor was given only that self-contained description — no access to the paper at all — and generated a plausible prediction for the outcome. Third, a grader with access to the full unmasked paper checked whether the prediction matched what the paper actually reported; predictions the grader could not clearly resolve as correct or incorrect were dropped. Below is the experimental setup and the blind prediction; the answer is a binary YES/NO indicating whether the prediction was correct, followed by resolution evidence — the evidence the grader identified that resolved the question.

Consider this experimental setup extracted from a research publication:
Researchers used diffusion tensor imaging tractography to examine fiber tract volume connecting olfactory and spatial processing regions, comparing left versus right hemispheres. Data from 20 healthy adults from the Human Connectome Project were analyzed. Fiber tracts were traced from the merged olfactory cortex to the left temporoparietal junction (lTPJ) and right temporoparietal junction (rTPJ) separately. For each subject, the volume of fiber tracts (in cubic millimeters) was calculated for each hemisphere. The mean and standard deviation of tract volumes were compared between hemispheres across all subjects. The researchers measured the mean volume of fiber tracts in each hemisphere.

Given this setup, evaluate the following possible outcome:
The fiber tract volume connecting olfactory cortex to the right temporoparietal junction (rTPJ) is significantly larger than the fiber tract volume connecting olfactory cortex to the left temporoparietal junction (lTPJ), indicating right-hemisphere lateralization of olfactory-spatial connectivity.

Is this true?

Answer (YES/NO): YES